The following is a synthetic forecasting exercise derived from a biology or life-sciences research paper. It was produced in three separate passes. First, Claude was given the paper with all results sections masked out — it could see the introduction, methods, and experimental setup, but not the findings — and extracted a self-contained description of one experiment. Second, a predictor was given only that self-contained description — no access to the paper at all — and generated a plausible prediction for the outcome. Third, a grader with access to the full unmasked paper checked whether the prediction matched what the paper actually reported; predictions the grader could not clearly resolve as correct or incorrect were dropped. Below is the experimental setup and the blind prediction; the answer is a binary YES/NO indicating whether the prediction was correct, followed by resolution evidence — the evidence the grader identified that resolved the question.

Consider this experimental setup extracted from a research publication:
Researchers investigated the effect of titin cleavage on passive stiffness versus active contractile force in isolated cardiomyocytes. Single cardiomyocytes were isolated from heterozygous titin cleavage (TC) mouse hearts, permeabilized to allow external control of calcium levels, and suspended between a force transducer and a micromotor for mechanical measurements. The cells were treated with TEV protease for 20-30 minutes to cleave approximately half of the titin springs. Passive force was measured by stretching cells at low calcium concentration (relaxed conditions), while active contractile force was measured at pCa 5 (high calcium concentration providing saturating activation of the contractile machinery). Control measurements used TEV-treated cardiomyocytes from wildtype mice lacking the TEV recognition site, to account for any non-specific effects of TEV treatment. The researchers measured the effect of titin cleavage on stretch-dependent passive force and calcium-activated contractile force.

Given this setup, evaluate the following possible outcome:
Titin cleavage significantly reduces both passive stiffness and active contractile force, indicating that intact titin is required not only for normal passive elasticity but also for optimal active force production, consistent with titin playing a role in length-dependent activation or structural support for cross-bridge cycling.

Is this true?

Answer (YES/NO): NO